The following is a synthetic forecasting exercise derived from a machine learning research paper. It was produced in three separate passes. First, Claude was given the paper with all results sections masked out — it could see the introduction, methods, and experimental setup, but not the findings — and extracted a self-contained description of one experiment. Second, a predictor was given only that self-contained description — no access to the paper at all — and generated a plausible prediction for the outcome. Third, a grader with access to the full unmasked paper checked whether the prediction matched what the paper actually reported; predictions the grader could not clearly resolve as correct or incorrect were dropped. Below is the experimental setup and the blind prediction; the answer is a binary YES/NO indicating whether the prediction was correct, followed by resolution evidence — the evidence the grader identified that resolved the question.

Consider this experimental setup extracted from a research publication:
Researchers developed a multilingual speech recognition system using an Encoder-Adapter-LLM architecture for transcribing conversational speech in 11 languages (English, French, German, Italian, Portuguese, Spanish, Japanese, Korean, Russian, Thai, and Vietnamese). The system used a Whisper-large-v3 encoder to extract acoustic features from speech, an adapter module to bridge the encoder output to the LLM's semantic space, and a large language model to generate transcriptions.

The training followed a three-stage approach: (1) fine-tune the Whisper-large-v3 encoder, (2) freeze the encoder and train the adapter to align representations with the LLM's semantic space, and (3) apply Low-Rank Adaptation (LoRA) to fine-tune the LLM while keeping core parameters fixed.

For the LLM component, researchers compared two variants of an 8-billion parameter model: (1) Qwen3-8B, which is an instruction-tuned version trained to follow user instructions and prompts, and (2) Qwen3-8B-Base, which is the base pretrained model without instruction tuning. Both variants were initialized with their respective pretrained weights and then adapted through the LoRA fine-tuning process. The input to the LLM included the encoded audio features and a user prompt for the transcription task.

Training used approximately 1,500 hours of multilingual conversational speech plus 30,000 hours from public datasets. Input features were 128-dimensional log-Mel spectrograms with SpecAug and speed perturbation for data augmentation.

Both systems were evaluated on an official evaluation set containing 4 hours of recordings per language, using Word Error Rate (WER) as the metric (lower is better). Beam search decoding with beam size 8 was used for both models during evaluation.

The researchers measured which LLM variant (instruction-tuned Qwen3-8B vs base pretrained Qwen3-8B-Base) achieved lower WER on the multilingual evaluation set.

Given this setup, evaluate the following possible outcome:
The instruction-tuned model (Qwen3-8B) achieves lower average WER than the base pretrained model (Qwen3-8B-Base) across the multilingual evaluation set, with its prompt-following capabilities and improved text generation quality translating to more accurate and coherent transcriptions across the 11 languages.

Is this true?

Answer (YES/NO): NO